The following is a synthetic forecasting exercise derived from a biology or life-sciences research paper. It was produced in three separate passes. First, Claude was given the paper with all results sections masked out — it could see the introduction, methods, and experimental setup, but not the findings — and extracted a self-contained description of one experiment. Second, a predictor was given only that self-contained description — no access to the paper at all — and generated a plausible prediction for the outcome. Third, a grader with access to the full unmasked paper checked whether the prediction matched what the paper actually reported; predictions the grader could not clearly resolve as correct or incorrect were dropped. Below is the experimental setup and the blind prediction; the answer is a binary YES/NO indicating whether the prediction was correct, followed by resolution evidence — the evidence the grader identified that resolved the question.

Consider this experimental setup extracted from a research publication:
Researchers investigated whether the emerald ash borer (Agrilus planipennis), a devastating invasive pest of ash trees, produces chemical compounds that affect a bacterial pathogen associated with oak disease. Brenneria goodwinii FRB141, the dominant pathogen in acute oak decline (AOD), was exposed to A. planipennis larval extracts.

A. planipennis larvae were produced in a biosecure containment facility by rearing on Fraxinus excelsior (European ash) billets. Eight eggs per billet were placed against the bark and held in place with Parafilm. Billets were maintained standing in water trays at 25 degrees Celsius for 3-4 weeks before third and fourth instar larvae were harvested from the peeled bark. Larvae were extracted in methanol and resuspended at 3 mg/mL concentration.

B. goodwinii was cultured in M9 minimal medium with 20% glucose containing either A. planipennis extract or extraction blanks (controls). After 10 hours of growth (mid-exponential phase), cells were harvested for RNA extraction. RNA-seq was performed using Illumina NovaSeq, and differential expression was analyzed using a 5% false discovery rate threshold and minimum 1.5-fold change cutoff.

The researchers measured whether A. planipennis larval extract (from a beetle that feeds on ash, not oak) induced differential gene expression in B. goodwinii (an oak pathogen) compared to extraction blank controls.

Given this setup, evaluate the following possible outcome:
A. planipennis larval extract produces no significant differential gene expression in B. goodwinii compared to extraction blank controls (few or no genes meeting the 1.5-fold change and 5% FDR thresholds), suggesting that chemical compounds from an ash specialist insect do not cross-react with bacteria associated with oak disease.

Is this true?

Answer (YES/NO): NO